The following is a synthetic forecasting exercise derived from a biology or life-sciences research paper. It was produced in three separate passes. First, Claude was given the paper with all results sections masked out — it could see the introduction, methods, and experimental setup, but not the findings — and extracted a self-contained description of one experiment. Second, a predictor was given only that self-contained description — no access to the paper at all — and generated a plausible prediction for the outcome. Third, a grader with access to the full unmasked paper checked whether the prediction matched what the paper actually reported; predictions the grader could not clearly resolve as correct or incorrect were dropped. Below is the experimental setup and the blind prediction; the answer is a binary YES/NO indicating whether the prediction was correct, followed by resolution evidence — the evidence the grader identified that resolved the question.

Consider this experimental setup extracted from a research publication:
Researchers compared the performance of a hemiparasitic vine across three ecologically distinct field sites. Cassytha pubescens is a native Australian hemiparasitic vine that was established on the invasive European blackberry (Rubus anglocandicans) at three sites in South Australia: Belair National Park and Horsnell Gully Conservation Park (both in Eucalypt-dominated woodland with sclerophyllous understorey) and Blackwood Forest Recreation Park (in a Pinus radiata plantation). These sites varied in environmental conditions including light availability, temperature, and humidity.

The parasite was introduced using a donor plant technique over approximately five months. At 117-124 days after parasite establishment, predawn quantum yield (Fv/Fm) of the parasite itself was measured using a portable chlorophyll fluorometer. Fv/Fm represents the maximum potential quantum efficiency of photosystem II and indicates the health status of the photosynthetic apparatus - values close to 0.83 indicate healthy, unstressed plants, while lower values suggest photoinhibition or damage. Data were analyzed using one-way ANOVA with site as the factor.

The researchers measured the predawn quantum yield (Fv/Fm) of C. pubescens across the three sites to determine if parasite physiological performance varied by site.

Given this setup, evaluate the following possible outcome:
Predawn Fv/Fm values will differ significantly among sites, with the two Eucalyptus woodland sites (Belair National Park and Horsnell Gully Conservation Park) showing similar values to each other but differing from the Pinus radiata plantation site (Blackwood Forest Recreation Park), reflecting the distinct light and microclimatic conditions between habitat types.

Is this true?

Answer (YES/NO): NO